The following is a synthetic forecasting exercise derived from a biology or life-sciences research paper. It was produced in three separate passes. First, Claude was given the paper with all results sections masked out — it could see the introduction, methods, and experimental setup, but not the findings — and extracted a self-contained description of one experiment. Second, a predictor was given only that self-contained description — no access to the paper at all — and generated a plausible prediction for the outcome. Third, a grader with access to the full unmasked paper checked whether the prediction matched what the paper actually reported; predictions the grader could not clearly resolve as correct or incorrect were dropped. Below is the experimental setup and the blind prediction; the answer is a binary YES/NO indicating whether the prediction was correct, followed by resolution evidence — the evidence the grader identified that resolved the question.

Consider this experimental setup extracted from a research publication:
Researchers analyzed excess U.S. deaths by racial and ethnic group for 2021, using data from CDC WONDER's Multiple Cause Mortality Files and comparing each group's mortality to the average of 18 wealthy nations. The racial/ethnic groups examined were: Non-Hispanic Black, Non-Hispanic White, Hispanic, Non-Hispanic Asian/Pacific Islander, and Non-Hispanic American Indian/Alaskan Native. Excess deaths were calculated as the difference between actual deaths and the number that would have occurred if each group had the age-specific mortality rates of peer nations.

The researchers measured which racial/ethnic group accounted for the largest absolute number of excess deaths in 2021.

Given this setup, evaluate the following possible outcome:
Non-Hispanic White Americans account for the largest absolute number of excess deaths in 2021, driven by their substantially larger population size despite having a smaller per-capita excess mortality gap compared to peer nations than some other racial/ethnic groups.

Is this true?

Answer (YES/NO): YES